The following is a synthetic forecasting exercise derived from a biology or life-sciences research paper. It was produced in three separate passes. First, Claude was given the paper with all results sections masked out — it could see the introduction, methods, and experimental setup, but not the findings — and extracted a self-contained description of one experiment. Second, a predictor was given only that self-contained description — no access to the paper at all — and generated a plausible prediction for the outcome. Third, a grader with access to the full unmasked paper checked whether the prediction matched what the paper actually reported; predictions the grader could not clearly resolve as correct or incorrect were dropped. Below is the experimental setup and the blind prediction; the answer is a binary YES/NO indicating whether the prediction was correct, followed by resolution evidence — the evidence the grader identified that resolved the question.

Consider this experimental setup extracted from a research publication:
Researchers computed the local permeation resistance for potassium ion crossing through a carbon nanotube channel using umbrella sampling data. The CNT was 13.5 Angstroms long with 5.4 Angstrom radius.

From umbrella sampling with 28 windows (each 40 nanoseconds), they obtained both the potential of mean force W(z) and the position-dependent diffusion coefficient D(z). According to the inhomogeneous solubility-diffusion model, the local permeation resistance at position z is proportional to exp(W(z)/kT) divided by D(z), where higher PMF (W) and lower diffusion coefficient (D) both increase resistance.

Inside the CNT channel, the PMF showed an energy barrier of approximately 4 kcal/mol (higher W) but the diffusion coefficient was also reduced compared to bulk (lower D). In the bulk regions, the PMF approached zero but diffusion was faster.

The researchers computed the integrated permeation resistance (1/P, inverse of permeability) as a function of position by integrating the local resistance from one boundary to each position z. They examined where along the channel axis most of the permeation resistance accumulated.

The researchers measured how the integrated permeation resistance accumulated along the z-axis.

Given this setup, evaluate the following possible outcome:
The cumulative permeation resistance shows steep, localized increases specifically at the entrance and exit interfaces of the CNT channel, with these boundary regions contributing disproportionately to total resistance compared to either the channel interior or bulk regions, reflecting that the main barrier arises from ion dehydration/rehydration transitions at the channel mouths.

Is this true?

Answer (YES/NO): NO